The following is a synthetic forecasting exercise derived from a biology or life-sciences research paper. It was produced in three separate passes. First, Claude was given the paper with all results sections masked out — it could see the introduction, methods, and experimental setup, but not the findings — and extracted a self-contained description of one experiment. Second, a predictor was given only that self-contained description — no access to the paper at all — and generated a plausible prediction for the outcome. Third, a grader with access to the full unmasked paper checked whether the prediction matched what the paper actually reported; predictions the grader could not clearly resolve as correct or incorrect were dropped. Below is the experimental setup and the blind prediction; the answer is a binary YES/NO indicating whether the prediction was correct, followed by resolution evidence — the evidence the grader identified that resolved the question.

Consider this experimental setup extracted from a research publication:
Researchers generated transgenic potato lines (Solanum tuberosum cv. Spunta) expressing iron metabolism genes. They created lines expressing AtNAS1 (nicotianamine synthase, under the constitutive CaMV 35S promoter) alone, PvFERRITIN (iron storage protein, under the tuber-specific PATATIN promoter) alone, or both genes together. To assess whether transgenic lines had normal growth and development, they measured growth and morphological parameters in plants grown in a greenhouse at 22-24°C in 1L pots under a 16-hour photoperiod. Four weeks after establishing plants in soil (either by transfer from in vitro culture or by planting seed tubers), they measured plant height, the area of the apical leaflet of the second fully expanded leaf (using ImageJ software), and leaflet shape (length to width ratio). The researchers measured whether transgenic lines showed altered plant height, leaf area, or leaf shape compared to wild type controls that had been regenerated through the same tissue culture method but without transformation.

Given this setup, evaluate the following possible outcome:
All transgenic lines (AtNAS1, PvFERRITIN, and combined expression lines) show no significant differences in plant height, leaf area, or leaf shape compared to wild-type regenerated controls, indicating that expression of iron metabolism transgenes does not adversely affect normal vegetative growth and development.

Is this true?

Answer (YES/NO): NO